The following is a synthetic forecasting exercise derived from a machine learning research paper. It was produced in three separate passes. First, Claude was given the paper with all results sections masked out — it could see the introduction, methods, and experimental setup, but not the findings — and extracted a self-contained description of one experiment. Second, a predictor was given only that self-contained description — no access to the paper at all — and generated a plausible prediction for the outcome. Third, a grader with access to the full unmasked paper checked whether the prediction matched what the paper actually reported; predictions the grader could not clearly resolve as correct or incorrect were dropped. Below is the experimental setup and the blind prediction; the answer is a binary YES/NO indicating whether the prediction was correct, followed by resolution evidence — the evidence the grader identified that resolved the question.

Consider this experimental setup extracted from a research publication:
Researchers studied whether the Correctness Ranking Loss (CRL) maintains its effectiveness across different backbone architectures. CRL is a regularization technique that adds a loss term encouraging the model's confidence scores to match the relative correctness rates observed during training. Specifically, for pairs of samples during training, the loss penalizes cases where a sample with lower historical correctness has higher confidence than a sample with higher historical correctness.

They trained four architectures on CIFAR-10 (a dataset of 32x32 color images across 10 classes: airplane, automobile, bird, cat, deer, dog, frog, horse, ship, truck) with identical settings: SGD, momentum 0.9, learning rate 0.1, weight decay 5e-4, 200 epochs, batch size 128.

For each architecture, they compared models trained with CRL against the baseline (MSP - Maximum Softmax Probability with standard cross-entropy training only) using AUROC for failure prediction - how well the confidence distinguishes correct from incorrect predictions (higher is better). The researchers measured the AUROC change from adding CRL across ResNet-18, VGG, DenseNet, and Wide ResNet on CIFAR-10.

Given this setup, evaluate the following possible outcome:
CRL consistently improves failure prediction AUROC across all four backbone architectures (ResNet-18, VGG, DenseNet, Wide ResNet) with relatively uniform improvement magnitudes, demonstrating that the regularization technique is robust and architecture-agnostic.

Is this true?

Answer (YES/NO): NO